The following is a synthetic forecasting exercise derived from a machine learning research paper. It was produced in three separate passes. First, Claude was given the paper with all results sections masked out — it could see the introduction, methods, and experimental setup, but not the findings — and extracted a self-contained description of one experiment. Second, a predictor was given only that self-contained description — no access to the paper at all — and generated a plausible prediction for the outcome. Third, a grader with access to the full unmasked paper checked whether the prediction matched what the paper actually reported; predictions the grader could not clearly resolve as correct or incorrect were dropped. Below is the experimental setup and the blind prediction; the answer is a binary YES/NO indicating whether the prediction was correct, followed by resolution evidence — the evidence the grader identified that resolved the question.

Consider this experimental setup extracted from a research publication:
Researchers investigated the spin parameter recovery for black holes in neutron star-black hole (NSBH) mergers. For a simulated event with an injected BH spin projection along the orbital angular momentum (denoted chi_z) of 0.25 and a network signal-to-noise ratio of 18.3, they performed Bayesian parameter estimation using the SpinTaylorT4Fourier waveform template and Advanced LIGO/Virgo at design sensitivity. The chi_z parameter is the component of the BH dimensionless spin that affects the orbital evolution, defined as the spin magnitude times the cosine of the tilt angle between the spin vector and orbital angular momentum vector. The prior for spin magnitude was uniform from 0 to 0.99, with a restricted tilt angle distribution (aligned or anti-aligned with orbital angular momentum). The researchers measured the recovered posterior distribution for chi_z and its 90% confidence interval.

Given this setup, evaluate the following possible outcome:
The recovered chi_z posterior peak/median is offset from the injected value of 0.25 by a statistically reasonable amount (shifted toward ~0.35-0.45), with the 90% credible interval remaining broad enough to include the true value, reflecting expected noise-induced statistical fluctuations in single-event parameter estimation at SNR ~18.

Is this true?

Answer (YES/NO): NO